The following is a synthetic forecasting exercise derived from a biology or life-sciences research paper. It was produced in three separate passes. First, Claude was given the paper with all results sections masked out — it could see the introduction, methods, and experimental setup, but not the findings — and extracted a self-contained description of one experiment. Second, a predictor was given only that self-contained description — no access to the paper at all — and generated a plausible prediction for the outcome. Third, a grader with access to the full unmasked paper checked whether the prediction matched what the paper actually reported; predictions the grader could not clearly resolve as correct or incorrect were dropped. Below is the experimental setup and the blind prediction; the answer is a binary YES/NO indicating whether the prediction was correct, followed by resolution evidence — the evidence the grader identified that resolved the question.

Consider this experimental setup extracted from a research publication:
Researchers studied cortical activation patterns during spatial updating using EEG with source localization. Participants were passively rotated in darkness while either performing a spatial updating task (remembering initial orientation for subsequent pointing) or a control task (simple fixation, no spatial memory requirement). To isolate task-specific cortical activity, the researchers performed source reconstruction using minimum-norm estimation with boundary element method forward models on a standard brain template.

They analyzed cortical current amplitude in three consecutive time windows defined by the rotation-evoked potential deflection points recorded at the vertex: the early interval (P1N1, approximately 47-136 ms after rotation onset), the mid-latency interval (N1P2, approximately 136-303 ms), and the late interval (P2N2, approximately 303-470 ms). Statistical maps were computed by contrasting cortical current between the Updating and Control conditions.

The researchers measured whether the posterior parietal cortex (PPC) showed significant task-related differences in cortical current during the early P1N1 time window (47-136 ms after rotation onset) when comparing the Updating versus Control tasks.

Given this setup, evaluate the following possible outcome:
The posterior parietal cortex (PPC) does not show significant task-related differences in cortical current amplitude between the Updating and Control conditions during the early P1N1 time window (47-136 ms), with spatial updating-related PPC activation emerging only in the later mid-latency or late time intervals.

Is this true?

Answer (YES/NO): NO